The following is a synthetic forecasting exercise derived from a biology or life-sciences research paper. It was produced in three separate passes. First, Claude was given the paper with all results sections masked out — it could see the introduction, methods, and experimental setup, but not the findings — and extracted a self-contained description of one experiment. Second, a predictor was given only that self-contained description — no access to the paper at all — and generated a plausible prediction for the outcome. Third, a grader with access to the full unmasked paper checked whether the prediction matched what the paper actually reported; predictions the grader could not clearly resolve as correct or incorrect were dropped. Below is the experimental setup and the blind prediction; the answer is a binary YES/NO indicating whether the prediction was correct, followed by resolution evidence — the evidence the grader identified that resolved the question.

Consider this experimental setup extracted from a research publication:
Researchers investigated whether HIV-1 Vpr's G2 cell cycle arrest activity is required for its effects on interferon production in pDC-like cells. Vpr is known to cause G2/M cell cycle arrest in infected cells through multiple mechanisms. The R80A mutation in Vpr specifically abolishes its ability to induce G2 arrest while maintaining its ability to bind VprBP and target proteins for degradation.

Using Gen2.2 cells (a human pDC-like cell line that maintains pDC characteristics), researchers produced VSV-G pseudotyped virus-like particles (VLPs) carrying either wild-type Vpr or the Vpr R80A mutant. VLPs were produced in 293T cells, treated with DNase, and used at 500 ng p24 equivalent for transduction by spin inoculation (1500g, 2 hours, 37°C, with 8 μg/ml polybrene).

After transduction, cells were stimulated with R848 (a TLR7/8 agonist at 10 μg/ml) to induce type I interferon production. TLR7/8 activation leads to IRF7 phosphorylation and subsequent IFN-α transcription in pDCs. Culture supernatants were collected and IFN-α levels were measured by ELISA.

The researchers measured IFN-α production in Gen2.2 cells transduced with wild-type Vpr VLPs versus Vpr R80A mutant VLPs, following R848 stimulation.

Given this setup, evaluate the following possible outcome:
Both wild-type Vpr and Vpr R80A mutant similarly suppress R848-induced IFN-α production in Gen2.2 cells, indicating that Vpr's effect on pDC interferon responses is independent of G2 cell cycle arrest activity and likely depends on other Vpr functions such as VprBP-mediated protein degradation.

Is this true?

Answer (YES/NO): YES